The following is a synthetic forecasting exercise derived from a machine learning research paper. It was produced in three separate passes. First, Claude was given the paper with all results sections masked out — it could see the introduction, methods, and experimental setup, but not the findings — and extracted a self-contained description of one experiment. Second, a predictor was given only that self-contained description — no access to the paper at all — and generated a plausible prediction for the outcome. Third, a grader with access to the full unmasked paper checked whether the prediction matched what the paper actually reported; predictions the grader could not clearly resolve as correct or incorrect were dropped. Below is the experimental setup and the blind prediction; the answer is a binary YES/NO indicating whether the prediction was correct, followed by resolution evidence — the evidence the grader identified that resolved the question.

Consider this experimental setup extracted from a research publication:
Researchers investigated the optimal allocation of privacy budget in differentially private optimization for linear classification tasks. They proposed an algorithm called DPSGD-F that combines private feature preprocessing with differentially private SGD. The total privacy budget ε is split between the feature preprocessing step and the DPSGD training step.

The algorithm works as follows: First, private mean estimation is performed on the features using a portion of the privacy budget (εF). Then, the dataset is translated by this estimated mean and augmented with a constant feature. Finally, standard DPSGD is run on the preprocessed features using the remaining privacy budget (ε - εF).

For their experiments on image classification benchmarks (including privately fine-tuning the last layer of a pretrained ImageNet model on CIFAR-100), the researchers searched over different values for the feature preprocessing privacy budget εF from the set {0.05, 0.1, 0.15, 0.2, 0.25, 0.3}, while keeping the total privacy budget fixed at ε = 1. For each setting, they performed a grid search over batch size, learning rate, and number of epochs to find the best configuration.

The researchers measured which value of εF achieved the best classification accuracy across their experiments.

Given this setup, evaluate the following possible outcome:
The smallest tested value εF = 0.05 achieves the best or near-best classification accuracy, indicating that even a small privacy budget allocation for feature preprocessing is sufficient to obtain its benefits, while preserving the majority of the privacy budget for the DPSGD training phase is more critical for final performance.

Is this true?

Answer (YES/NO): YES